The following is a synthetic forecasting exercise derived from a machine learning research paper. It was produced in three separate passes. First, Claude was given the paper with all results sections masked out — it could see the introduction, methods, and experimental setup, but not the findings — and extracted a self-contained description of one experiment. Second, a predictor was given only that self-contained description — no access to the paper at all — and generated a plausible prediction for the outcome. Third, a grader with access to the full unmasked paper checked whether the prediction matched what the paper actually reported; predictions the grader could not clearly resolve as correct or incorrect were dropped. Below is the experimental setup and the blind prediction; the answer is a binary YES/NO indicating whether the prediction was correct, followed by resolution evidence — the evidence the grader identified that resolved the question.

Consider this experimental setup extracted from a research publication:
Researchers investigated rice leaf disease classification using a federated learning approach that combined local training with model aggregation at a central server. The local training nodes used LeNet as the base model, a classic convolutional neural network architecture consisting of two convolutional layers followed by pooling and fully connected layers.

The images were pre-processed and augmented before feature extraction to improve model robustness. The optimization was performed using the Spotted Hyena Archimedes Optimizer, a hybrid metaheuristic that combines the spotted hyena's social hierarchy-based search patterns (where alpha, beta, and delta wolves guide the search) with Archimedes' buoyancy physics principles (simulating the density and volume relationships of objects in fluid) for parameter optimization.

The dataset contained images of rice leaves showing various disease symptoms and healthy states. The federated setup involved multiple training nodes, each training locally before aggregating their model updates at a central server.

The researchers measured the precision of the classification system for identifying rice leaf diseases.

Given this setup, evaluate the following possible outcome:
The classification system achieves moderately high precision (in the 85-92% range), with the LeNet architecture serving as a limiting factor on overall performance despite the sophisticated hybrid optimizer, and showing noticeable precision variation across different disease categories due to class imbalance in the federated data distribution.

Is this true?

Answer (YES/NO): NO